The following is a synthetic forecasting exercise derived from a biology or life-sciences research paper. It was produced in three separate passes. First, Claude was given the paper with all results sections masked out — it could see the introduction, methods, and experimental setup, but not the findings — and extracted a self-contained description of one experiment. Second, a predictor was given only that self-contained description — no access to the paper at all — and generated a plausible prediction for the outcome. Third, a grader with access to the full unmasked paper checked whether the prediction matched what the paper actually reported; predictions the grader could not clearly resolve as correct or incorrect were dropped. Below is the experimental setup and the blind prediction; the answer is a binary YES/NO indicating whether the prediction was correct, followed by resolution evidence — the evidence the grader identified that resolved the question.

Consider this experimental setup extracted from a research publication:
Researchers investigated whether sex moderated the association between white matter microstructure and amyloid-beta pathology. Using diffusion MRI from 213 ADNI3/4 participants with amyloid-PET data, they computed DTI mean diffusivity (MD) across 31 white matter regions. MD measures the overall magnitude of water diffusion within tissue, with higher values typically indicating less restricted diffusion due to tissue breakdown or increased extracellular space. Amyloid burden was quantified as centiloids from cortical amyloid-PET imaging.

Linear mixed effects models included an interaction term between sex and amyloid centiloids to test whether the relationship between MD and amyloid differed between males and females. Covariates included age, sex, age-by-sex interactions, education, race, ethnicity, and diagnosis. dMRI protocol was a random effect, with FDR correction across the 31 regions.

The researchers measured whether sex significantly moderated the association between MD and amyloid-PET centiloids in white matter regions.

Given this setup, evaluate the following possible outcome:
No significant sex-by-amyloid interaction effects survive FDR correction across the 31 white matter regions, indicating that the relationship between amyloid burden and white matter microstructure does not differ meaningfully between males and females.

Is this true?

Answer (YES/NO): NO